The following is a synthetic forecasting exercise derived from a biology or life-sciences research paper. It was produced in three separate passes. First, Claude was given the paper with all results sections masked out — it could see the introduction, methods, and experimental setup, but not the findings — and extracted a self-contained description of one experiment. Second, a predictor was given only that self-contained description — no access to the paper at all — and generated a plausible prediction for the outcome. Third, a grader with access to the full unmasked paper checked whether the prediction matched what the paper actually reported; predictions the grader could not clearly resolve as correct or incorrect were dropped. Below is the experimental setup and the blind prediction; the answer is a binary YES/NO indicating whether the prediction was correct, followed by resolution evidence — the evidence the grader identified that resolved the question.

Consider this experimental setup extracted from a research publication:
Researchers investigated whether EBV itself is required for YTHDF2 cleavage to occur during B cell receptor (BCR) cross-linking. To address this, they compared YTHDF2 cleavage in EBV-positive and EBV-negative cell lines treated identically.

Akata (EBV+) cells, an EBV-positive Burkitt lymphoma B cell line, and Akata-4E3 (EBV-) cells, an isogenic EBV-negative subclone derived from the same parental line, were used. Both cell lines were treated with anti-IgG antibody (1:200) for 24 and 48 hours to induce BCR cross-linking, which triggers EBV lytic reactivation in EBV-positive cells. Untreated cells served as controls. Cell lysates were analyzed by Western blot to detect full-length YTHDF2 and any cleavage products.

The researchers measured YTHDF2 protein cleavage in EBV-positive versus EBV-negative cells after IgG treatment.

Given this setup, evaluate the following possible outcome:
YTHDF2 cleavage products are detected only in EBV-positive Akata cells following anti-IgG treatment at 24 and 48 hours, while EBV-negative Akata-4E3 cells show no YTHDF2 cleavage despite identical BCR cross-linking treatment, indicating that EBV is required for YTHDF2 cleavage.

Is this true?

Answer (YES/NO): NO